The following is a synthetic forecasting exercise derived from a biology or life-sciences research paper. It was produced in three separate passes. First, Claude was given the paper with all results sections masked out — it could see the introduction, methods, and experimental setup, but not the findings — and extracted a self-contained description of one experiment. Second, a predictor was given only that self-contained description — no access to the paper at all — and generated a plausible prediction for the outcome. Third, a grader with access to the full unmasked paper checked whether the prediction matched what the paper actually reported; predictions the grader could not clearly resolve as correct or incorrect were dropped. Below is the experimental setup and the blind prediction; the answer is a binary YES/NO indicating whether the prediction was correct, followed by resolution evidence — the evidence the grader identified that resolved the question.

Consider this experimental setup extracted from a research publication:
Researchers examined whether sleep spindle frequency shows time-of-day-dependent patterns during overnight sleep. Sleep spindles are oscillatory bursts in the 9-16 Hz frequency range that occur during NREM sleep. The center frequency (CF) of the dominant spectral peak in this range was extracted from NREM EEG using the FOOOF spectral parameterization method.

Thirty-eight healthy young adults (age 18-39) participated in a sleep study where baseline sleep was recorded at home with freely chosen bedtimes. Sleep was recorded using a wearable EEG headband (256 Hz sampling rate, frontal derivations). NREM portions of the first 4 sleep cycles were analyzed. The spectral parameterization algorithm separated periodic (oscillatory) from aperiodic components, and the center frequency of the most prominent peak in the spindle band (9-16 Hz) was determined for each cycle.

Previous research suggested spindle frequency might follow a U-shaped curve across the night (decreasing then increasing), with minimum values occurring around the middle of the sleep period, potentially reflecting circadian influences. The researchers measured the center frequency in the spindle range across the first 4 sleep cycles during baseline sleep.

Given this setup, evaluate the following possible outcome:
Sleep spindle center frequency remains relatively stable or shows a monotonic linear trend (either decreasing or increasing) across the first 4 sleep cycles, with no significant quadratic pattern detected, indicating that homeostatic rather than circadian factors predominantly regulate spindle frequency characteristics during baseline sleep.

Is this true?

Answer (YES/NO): NO